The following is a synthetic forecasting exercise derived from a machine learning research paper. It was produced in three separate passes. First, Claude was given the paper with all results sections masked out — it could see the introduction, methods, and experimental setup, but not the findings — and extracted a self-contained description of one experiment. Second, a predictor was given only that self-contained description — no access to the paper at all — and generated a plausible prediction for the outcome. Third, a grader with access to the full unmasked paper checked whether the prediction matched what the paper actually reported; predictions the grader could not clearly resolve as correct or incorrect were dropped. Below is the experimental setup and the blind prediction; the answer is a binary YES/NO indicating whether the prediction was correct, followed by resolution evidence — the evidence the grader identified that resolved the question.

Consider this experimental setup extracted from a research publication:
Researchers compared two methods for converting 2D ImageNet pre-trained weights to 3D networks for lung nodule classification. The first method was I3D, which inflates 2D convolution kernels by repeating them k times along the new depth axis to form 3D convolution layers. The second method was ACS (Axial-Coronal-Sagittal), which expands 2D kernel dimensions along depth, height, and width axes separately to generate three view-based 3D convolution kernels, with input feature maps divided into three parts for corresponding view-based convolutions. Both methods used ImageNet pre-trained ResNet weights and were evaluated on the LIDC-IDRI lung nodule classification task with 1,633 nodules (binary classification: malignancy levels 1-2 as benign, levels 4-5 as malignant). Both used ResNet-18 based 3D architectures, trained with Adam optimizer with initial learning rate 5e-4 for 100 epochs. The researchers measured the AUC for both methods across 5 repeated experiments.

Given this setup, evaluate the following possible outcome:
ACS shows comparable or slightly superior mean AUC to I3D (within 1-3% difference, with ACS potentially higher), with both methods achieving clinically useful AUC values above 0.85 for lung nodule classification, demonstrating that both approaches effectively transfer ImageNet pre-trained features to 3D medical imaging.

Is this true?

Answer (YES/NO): NO